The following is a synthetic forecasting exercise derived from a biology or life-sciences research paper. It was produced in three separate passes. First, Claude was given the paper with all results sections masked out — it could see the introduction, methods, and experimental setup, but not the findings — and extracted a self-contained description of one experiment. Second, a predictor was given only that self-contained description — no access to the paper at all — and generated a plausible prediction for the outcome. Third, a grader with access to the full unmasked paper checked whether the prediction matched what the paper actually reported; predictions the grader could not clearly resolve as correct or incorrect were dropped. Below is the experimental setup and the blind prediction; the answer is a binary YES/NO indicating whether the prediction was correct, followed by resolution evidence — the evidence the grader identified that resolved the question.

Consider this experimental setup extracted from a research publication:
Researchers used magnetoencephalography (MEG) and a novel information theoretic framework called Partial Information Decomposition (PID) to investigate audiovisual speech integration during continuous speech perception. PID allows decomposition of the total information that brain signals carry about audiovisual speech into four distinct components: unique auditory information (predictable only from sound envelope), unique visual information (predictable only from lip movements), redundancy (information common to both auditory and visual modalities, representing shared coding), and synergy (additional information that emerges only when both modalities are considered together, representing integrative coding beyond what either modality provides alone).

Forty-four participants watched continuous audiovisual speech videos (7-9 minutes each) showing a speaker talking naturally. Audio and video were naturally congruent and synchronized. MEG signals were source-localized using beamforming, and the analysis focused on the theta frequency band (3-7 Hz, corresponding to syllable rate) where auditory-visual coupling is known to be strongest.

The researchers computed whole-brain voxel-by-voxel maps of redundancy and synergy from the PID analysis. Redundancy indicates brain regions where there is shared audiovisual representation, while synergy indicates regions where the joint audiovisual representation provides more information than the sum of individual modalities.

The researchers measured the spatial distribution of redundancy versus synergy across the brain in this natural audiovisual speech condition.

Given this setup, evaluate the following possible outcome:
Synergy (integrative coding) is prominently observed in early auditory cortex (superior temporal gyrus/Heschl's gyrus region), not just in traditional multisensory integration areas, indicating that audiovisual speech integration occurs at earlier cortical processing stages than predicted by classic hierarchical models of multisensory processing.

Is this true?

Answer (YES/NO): NO